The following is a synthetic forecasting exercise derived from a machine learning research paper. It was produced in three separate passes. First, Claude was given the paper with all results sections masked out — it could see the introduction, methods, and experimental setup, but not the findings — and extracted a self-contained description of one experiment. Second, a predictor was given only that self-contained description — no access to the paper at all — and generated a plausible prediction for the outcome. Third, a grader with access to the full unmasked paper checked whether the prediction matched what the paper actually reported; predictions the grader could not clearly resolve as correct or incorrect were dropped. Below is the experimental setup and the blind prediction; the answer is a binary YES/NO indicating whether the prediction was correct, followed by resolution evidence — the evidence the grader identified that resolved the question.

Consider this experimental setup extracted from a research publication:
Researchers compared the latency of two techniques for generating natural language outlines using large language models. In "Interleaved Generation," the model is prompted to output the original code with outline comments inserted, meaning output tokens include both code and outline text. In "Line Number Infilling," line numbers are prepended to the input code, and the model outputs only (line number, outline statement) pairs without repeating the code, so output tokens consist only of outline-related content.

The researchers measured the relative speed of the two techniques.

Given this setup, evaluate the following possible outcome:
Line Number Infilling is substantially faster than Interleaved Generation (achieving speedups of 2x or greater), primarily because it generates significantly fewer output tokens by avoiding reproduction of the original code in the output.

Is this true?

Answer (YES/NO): YES